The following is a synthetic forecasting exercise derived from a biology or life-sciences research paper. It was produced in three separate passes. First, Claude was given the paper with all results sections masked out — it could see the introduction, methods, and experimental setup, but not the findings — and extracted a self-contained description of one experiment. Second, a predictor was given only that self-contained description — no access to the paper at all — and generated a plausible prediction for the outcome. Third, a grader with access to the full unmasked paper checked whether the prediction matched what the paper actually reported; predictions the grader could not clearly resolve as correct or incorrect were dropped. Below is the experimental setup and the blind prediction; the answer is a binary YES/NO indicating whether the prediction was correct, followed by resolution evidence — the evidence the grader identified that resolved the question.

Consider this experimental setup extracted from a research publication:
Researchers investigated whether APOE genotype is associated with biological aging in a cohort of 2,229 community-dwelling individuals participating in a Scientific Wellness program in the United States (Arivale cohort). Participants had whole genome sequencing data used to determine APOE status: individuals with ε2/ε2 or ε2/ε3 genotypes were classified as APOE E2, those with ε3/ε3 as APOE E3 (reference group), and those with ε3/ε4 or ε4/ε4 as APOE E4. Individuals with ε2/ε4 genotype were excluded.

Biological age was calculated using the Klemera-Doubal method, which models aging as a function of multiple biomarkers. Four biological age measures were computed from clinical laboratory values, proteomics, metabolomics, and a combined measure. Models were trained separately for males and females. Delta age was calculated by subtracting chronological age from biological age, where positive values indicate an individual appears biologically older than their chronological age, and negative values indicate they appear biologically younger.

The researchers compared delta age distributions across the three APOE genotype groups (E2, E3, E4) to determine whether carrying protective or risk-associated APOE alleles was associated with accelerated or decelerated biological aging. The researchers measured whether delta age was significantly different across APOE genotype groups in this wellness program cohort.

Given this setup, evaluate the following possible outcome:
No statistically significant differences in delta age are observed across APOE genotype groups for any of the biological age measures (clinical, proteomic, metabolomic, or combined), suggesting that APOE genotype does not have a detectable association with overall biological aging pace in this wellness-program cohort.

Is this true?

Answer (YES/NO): YES